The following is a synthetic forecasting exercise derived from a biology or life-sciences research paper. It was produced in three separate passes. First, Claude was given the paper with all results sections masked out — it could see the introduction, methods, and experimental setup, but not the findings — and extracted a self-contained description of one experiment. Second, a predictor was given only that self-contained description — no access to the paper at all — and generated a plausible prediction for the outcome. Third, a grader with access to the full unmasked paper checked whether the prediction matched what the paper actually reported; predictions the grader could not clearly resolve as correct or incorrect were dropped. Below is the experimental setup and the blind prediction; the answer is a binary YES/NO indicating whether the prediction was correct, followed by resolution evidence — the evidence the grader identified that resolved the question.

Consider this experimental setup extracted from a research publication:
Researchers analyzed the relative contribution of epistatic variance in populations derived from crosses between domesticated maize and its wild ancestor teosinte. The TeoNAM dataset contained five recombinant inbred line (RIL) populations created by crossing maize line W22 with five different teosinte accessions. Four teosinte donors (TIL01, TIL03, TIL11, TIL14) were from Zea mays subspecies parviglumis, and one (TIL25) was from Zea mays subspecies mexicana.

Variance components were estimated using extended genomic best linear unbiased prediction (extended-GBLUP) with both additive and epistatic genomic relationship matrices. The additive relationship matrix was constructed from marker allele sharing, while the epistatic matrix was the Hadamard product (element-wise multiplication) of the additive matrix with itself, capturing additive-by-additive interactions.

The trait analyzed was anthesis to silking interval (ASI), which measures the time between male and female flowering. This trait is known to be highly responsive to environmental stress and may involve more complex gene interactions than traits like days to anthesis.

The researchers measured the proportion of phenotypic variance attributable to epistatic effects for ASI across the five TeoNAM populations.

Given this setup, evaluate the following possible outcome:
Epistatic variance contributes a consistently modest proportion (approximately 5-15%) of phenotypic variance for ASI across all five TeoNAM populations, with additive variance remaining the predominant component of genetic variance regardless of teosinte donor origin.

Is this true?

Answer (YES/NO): NO